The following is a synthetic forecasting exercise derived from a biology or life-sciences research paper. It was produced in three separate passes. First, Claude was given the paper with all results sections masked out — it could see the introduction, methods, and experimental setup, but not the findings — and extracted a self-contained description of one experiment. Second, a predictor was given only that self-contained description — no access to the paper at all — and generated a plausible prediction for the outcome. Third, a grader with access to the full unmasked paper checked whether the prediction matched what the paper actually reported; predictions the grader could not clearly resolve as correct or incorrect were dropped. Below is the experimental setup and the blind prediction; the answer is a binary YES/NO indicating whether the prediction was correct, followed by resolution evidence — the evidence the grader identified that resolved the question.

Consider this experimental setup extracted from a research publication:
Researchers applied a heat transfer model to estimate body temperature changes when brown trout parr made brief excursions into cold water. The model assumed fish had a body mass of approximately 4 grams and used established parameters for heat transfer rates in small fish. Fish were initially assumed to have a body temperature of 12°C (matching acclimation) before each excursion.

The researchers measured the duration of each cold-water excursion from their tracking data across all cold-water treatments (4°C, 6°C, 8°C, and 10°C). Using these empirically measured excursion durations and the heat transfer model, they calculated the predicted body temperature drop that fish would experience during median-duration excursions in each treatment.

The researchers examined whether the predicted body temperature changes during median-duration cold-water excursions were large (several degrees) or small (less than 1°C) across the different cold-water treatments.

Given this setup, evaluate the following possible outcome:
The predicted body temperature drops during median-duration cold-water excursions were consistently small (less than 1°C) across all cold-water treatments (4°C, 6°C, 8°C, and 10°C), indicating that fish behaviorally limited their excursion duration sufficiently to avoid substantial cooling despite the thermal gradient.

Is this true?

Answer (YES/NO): YES